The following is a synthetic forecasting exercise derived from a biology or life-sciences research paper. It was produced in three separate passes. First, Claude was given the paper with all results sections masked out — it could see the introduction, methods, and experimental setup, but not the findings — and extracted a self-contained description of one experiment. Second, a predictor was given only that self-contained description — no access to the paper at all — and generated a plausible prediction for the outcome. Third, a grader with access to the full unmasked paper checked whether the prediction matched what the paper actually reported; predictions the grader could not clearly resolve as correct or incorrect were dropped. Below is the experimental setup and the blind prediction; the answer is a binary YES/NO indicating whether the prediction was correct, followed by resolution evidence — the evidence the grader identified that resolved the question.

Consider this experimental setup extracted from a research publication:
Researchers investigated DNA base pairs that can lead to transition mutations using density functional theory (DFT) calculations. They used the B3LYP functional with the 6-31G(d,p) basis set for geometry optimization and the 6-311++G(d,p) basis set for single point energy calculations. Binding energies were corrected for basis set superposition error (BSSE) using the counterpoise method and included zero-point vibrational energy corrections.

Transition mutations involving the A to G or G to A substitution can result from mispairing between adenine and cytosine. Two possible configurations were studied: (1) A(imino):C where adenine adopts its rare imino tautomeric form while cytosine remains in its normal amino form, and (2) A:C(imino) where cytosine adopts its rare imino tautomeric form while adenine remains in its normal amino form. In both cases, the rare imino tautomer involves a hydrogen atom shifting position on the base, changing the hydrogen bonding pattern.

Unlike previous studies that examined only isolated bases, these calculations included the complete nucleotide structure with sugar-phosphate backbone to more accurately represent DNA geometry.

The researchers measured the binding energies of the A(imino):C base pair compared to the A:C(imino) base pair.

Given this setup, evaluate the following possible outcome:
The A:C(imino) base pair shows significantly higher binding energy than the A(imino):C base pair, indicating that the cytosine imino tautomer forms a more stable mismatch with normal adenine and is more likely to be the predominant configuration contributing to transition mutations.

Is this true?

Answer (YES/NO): NO